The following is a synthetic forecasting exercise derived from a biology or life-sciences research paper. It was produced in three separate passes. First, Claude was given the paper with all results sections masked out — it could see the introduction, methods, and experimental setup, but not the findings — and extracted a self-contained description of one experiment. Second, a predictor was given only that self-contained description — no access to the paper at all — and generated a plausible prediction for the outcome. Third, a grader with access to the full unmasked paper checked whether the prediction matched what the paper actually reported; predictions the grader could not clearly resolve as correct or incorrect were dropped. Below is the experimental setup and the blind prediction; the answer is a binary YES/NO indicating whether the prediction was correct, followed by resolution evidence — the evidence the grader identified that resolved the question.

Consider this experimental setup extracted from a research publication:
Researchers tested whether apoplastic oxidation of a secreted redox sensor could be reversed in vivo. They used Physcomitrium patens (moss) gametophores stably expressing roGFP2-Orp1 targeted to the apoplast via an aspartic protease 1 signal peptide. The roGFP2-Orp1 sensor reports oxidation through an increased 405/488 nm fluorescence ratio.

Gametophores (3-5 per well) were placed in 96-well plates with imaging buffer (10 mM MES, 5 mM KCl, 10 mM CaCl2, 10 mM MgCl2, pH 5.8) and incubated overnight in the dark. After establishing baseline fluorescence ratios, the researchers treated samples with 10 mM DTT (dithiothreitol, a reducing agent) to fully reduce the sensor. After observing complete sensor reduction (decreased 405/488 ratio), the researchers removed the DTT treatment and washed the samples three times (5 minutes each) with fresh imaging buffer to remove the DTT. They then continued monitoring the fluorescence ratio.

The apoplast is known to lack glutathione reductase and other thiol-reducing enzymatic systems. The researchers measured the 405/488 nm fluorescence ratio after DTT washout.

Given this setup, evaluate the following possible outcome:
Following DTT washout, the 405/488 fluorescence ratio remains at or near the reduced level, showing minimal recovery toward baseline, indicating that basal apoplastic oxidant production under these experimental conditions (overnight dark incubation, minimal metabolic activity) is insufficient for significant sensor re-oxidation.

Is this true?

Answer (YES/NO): YES